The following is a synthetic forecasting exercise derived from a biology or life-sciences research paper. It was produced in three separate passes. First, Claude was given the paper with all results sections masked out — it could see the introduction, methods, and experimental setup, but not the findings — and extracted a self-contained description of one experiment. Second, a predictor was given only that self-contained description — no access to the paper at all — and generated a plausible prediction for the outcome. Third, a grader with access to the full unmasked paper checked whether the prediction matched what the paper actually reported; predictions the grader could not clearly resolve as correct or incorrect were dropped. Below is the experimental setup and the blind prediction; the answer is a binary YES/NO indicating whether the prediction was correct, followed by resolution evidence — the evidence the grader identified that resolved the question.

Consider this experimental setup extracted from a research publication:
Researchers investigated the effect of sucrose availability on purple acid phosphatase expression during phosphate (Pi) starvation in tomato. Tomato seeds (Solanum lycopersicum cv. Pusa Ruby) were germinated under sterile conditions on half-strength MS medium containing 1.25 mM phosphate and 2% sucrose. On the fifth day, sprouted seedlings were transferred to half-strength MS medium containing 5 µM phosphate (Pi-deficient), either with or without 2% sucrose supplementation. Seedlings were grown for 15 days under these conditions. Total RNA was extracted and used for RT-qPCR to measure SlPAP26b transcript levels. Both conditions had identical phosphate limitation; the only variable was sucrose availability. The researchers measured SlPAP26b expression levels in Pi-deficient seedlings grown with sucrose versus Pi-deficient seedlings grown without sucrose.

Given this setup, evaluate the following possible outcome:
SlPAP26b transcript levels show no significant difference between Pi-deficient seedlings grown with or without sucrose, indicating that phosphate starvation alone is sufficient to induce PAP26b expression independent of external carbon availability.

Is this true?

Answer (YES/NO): NO